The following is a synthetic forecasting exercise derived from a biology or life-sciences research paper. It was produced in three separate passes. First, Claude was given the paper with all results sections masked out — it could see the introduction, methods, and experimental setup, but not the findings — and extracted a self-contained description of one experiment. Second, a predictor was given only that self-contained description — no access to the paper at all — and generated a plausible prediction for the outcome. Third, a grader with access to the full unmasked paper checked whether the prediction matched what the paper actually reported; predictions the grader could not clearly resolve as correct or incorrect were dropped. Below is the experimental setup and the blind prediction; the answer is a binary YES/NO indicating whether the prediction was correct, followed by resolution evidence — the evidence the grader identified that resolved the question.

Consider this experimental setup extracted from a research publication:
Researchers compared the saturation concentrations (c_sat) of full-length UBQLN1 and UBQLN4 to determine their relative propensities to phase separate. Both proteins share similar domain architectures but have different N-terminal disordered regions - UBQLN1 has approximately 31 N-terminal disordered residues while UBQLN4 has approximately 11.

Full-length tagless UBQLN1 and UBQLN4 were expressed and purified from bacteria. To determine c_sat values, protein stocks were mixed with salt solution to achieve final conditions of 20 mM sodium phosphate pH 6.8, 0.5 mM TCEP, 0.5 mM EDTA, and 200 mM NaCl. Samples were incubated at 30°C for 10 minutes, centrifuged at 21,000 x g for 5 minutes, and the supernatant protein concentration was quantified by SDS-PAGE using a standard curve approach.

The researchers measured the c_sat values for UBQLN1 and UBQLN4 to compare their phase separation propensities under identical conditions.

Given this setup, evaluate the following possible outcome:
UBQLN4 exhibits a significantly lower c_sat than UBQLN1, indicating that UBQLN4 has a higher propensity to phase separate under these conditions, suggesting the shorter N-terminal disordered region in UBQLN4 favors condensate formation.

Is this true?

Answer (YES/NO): YES